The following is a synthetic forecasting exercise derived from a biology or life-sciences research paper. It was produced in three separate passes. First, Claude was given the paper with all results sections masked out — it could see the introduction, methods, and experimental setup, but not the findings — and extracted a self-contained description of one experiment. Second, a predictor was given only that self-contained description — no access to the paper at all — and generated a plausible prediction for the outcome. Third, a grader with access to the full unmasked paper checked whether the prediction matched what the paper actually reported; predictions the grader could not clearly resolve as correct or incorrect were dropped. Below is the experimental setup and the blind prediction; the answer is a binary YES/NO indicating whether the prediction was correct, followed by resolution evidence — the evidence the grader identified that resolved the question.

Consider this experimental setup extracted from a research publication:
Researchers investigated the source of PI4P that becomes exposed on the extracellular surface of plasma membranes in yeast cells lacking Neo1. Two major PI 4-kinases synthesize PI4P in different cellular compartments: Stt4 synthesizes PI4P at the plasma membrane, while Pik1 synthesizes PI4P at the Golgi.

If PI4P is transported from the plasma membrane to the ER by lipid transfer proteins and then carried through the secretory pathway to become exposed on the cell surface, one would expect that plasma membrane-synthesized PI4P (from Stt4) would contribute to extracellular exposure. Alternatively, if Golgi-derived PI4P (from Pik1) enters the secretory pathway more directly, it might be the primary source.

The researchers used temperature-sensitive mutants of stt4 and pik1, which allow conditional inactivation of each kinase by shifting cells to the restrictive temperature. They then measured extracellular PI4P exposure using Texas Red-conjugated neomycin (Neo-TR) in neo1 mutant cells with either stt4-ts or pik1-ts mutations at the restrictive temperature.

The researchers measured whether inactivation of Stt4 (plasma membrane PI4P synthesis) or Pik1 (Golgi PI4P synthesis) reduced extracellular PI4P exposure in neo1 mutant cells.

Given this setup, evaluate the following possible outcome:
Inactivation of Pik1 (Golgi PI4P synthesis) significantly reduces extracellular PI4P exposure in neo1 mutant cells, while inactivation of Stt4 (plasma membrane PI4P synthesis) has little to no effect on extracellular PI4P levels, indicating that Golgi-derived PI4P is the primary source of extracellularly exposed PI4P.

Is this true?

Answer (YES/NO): NO